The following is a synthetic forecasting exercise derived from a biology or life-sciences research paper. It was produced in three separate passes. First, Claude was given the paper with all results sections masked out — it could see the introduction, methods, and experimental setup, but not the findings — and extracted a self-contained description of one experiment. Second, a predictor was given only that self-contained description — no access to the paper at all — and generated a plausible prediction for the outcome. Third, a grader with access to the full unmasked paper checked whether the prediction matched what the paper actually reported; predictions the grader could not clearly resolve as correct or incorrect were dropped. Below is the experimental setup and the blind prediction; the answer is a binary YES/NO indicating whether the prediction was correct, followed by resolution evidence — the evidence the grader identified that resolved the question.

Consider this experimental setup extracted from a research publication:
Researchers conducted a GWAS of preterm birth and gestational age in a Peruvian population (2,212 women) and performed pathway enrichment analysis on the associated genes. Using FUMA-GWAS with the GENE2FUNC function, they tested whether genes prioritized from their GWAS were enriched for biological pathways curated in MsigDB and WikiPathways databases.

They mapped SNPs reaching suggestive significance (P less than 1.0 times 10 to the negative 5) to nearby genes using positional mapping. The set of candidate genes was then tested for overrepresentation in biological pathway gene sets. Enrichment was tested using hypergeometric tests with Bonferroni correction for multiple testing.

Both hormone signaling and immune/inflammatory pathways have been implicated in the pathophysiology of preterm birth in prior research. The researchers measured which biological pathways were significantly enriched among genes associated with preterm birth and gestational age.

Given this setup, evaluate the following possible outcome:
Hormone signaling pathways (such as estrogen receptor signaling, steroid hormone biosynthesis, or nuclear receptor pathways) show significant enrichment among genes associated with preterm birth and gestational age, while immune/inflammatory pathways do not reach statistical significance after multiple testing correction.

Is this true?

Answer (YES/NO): NO